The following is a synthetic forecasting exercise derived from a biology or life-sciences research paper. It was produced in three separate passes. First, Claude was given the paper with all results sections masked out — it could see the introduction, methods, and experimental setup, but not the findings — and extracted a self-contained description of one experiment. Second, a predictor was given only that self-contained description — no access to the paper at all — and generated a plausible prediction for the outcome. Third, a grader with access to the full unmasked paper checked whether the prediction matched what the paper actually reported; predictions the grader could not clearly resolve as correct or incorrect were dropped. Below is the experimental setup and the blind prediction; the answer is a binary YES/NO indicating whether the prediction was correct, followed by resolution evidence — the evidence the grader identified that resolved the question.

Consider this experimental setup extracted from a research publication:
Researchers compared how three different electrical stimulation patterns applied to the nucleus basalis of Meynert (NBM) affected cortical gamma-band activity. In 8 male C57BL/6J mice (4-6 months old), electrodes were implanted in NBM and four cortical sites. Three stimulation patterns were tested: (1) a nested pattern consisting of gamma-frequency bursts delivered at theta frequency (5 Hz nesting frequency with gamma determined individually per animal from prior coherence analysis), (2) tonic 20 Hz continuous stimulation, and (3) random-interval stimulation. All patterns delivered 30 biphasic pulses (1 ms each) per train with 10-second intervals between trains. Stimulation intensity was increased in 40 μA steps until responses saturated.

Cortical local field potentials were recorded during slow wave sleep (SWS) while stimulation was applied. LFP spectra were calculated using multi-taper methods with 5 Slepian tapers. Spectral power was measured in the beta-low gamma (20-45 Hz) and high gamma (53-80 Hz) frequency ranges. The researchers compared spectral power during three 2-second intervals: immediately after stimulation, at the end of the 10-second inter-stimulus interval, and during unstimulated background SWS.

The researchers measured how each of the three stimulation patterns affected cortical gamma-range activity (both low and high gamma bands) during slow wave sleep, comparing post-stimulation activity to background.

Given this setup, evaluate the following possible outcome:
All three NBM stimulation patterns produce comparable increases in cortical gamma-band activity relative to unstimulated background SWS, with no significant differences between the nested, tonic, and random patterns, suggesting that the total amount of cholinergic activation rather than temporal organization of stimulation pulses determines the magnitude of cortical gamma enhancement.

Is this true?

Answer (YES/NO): NO